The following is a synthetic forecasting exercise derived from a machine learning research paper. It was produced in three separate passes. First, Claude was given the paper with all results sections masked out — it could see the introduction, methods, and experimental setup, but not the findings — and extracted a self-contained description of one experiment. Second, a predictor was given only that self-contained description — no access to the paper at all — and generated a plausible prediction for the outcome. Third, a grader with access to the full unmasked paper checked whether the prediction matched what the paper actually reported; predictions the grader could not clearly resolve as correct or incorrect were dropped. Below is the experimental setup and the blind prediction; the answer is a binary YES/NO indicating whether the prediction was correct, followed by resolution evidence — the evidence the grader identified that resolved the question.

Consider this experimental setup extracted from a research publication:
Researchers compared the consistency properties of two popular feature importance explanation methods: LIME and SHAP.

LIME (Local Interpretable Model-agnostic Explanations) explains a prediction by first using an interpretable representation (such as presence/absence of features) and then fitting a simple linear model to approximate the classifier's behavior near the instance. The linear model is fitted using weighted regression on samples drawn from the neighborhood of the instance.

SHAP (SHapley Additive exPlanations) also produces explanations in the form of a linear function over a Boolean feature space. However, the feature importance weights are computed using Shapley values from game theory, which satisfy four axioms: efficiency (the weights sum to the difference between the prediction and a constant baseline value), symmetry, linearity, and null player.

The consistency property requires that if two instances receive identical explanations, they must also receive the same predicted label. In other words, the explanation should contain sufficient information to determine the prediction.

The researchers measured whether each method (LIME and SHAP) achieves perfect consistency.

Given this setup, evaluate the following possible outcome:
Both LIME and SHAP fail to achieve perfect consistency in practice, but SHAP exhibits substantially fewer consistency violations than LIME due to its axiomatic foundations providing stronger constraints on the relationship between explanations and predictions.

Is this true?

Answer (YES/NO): NO